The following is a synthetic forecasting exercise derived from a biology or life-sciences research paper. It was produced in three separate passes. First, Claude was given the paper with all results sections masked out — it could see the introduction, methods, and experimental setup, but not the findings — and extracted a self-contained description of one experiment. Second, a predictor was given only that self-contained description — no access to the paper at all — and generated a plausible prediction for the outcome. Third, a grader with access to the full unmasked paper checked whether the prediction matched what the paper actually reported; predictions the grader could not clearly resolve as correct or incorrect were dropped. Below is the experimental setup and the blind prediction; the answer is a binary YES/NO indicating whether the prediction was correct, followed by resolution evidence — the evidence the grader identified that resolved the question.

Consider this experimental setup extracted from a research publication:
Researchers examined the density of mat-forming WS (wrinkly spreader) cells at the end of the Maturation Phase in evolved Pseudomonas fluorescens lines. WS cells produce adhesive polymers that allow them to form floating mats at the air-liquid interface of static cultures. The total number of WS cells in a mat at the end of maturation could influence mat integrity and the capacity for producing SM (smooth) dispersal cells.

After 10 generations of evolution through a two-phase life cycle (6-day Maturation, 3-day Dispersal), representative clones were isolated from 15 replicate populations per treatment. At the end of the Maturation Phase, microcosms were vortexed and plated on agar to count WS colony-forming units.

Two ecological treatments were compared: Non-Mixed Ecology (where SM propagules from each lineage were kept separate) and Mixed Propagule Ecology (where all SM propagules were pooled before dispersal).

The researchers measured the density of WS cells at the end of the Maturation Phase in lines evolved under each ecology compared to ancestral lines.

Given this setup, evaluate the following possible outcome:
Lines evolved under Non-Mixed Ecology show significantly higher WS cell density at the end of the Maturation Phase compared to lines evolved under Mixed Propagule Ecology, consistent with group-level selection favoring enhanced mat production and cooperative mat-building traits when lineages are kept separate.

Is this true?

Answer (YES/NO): NO